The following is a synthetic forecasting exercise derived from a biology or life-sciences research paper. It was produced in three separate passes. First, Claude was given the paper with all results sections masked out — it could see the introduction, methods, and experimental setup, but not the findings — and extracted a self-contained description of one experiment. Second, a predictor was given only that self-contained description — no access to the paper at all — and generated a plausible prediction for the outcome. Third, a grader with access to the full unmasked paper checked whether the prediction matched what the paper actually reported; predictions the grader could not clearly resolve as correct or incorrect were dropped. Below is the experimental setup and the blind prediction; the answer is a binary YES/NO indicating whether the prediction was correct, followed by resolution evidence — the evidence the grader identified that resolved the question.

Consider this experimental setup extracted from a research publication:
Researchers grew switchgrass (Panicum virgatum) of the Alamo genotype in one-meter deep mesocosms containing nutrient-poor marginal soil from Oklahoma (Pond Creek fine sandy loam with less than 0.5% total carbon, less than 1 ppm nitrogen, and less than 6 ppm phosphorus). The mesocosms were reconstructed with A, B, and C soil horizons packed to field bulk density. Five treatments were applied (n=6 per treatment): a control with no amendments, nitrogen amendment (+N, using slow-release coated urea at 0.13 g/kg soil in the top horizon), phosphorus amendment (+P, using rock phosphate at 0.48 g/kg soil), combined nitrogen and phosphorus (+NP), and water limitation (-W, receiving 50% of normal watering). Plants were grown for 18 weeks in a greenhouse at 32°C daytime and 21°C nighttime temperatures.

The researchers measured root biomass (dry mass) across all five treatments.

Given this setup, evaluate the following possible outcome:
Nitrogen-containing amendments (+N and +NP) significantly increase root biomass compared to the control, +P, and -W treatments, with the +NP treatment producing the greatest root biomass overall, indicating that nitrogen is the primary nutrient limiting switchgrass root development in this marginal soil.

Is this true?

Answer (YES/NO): YES